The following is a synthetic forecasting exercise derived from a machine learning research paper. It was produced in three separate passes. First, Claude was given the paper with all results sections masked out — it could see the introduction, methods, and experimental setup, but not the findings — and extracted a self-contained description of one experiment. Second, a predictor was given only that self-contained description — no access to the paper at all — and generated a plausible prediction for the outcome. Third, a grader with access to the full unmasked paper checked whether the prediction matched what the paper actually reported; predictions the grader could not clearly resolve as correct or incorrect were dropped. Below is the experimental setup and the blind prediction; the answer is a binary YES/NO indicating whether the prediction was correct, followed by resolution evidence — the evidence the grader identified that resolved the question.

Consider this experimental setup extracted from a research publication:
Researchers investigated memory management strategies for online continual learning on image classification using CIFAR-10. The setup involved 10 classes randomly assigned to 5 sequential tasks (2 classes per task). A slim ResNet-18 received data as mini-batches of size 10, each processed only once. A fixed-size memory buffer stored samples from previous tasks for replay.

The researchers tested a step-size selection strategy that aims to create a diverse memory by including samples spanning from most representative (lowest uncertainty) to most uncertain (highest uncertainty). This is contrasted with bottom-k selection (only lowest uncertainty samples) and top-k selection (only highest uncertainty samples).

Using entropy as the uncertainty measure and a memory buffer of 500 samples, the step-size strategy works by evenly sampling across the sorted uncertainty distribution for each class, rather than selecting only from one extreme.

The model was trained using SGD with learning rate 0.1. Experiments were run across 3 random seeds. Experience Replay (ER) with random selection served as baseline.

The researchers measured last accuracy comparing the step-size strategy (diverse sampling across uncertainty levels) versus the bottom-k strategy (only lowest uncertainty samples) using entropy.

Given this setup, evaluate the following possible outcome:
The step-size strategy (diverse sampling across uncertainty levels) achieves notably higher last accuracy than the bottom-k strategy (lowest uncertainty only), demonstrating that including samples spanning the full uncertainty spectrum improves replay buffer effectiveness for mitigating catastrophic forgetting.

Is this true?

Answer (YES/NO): NO